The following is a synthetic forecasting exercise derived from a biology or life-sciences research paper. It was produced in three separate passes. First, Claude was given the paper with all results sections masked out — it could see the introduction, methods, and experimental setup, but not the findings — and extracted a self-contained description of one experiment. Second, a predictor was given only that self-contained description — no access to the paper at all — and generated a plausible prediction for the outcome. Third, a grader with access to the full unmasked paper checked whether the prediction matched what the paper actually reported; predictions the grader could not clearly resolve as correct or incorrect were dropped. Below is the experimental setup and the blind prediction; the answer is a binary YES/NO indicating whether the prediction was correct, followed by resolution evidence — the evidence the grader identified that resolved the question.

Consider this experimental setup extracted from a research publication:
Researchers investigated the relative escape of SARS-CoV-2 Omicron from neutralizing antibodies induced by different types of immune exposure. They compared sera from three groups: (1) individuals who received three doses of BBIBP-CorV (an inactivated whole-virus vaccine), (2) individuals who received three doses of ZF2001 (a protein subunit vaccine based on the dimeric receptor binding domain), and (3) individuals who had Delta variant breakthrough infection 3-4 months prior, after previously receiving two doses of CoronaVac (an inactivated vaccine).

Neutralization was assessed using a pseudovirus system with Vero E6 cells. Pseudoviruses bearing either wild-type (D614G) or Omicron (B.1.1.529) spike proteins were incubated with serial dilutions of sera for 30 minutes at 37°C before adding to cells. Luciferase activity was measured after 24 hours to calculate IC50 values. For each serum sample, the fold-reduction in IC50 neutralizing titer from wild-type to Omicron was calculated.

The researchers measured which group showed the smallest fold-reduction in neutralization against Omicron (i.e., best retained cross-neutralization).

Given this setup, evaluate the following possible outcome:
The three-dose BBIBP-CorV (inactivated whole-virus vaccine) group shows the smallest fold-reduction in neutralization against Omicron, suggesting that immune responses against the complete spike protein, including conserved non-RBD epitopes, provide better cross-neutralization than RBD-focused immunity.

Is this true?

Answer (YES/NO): NO